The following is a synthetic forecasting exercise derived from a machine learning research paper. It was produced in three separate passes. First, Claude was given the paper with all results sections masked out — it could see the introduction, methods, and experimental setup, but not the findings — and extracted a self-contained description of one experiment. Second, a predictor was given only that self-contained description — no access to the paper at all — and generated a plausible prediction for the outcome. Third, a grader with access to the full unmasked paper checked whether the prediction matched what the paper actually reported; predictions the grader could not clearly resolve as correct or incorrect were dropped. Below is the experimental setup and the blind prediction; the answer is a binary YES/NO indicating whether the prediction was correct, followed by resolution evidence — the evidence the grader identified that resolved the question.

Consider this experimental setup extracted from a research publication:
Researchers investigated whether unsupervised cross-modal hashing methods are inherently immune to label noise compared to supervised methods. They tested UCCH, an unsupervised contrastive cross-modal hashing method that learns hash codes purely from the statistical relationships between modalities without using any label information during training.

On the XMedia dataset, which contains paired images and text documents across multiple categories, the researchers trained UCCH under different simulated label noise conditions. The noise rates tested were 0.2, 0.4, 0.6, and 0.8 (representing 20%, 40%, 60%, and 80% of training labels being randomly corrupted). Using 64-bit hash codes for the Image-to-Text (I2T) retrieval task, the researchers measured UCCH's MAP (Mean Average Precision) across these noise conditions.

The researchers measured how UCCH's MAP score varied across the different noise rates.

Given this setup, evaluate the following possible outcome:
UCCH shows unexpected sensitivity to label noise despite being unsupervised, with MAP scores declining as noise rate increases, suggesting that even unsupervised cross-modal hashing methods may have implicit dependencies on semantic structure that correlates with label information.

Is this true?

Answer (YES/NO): NO